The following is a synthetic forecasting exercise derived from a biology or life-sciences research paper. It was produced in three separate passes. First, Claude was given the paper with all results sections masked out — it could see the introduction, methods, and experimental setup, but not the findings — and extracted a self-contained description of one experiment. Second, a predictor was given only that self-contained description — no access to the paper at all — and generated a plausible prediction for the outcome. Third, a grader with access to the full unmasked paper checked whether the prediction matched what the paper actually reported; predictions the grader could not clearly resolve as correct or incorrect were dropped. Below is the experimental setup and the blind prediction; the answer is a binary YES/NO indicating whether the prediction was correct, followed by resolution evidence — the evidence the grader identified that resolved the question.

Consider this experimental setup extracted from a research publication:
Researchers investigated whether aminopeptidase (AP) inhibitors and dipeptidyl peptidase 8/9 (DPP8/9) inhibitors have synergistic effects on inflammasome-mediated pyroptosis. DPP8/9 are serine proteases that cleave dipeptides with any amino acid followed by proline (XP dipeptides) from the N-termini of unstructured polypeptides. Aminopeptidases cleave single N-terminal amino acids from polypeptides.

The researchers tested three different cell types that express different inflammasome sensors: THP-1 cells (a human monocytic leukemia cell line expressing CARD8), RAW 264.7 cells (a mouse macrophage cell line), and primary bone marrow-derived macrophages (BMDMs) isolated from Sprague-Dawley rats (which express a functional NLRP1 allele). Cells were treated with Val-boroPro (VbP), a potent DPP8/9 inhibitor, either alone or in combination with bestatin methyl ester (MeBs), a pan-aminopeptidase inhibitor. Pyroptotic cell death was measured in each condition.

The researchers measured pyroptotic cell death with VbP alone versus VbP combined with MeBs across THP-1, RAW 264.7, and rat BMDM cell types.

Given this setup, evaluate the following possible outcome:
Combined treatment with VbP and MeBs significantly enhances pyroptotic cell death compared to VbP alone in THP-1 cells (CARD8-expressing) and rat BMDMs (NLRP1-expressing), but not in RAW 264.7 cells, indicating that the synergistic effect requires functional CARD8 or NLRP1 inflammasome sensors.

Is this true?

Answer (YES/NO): NO